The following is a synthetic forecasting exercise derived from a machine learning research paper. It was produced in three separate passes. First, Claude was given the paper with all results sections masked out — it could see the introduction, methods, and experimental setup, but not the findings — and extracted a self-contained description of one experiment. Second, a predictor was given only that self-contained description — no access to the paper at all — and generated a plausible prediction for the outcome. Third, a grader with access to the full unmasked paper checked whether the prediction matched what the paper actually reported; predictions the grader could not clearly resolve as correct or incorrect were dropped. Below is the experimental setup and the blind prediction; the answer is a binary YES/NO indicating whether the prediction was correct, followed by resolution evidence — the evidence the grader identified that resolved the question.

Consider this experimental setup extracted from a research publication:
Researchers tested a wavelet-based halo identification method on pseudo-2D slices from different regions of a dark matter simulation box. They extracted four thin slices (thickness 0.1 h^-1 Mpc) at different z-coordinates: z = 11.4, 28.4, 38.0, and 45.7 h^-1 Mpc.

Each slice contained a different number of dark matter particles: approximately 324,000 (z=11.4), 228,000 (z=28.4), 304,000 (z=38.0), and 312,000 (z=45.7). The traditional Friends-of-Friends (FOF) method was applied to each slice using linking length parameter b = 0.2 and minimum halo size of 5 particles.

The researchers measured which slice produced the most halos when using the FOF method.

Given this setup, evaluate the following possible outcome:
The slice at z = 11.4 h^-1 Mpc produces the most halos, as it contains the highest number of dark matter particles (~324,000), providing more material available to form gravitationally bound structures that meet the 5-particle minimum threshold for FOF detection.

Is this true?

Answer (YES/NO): NO